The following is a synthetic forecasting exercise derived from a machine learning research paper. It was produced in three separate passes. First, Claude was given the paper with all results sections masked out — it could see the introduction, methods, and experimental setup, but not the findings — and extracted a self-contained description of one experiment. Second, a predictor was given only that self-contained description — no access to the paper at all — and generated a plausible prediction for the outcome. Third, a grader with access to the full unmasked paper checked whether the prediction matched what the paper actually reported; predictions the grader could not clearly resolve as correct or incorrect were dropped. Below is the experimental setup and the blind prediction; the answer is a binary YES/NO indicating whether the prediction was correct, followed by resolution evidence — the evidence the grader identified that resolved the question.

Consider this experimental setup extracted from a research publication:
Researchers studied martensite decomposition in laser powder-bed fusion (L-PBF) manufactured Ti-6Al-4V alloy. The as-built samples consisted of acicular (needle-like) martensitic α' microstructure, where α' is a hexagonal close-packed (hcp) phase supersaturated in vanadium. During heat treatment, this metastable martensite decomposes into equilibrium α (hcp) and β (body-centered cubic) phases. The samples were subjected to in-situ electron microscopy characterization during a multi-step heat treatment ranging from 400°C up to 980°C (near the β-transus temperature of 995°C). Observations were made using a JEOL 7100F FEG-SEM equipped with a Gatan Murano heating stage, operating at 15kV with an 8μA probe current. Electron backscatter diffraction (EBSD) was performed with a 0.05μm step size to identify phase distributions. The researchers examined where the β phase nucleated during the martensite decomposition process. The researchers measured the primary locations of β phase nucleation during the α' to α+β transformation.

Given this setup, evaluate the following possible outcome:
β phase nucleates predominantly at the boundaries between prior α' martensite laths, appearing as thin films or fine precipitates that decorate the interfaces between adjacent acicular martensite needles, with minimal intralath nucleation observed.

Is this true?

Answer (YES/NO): YES